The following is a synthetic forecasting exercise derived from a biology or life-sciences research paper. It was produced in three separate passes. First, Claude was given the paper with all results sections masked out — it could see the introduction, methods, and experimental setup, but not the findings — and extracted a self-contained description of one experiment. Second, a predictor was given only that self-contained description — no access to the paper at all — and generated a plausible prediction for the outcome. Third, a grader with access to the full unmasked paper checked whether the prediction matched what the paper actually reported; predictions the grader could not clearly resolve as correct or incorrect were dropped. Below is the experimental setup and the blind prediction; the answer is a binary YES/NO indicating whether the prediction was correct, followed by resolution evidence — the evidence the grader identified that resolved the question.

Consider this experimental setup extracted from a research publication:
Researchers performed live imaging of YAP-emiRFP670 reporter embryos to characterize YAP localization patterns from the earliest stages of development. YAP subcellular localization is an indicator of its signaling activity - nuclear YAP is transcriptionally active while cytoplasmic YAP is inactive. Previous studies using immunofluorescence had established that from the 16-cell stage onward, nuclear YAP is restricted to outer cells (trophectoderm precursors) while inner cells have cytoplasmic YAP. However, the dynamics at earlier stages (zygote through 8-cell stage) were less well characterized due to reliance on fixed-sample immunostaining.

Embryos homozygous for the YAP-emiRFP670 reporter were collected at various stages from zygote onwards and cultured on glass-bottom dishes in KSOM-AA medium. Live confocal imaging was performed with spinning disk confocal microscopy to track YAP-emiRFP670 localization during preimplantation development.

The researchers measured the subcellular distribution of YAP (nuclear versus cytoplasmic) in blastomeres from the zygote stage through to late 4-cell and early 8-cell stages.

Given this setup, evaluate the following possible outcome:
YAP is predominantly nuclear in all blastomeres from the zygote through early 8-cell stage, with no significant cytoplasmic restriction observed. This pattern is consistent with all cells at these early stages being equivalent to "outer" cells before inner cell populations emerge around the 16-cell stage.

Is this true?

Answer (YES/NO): NO